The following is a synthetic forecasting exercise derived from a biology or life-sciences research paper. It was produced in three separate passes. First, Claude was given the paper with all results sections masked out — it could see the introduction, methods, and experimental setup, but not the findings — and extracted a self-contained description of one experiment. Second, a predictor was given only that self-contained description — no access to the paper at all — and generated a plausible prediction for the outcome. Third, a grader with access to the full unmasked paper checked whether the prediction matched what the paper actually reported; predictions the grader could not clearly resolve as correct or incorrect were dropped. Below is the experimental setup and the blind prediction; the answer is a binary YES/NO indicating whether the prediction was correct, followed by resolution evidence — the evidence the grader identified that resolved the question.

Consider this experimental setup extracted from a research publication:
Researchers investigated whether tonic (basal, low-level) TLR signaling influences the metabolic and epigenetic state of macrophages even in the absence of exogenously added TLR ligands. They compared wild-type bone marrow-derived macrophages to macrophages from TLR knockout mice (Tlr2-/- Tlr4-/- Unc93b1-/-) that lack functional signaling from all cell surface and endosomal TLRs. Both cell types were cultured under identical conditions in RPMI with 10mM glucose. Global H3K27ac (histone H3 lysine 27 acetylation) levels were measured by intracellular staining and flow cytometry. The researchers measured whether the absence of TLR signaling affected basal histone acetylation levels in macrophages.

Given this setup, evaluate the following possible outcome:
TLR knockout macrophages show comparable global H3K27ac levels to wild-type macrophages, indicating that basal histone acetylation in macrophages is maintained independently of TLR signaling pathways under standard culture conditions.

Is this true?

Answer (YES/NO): NO